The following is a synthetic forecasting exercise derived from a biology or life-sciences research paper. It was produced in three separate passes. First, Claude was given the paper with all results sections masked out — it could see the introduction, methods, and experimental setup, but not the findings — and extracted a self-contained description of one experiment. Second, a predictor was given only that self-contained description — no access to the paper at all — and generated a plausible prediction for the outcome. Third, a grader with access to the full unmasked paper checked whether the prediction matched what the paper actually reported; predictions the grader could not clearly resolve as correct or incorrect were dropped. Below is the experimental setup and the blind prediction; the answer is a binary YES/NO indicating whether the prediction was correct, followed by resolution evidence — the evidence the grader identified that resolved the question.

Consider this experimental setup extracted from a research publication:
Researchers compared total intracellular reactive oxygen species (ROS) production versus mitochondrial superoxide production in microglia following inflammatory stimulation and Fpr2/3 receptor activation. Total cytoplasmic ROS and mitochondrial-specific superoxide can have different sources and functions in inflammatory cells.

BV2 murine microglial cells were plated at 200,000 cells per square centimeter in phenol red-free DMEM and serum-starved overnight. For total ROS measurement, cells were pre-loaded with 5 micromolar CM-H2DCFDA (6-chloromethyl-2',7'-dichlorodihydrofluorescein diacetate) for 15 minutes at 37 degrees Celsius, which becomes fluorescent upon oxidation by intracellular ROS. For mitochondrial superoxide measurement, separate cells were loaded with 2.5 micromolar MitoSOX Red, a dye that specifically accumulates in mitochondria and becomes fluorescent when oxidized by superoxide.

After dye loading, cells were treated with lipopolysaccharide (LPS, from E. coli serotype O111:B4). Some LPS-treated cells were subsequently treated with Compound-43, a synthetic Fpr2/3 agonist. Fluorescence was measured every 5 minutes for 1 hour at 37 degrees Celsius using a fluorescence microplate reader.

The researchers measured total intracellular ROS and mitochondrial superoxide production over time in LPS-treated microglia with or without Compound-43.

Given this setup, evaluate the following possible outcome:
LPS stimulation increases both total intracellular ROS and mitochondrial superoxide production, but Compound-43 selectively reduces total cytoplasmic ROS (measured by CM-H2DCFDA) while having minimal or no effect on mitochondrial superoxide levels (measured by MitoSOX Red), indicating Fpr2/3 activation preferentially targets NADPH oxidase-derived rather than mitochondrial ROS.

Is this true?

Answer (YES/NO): NO